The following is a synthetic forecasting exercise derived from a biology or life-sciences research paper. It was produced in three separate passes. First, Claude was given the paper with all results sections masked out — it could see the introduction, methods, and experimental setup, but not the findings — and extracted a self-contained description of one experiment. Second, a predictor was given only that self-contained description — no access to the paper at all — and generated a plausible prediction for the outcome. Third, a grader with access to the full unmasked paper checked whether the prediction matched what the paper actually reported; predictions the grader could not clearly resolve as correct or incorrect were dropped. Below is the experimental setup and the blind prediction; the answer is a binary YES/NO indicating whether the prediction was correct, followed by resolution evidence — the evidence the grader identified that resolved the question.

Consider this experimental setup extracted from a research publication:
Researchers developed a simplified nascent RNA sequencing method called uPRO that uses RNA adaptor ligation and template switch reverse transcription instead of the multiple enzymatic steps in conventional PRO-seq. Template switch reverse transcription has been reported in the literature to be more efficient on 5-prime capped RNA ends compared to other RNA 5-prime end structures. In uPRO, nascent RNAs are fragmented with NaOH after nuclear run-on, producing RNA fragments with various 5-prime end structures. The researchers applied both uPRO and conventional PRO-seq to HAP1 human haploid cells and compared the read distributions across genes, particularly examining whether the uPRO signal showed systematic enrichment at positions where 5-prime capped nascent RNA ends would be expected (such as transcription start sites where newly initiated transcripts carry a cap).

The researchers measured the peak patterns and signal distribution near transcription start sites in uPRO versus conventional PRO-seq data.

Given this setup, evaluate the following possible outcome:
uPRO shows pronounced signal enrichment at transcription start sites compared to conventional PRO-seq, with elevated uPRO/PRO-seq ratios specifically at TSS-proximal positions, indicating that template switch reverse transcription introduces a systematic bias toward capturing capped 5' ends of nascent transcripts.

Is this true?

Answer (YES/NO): NO